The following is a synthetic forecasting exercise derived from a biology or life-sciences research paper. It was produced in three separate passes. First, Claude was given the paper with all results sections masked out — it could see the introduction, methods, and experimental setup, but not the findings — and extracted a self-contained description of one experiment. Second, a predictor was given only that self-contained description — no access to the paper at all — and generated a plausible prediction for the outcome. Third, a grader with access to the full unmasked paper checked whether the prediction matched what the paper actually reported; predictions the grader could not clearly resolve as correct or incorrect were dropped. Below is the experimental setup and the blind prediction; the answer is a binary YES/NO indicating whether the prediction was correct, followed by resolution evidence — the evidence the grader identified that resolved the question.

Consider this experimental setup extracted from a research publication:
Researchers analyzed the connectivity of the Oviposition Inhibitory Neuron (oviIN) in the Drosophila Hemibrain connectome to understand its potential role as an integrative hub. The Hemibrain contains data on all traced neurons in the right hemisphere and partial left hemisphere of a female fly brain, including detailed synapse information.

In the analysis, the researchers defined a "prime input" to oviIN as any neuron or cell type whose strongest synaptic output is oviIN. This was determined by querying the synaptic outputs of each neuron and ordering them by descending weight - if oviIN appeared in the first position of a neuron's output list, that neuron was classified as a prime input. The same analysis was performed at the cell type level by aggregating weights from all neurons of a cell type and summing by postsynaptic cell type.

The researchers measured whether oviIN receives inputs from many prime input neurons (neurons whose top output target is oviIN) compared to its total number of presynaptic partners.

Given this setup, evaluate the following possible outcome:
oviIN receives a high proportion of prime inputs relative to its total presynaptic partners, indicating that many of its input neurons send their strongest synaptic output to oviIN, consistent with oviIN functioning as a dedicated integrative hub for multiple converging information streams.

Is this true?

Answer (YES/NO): NO